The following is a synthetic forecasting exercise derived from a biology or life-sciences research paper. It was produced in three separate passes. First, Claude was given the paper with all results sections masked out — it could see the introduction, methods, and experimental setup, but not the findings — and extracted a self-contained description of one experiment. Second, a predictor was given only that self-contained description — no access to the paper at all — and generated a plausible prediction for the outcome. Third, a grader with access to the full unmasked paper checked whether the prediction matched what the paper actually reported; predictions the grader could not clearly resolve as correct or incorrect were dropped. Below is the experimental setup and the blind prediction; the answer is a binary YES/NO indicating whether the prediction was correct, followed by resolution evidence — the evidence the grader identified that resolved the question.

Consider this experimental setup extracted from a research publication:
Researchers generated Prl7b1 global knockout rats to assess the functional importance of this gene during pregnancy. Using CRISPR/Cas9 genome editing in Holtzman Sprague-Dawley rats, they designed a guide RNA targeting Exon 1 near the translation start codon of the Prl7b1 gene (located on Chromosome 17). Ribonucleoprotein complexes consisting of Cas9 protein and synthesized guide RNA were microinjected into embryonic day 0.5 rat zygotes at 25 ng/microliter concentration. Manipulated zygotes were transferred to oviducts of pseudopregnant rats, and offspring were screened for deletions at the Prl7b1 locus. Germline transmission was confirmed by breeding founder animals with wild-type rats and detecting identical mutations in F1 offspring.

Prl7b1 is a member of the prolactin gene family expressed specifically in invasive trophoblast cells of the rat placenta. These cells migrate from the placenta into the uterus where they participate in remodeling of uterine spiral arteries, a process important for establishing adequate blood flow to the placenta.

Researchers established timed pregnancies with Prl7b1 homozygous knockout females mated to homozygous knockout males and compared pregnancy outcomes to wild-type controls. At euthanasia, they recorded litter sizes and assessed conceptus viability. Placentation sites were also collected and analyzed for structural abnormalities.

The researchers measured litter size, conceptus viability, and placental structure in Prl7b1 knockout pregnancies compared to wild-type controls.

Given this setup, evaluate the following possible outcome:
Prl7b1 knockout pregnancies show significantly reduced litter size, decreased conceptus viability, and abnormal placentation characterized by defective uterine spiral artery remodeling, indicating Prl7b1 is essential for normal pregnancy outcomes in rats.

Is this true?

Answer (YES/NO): NO